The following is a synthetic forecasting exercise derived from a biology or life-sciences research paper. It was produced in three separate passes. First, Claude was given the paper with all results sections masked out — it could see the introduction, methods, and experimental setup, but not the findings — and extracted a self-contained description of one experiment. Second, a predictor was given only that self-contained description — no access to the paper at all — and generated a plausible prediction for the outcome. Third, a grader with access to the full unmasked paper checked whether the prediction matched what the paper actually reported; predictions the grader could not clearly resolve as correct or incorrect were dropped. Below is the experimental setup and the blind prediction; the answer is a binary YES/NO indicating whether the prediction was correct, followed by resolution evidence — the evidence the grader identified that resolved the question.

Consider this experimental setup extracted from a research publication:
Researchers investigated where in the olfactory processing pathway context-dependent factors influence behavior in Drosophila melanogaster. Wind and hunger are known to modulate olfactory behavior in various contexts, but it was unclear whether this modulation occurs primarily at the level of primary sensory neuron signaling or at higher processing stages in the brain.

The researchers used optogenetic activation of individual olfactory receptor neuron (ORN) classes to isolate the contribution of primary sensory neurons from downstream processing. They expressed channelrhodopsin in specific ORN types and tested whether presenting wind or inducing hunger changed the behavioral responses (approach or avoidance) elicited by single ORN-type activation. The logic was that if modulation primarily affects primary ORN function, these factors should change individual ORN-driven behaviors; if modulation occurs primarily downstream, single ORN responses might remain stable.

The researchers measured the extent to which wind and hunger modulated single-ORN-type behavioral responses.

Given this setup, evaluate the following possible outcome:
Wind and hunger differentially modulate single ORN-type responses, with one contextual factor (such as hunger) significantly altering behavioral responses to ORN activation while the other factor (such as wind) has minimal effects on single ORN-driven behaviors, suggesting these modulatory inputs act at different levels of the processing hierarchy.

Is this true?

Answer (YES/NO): NO